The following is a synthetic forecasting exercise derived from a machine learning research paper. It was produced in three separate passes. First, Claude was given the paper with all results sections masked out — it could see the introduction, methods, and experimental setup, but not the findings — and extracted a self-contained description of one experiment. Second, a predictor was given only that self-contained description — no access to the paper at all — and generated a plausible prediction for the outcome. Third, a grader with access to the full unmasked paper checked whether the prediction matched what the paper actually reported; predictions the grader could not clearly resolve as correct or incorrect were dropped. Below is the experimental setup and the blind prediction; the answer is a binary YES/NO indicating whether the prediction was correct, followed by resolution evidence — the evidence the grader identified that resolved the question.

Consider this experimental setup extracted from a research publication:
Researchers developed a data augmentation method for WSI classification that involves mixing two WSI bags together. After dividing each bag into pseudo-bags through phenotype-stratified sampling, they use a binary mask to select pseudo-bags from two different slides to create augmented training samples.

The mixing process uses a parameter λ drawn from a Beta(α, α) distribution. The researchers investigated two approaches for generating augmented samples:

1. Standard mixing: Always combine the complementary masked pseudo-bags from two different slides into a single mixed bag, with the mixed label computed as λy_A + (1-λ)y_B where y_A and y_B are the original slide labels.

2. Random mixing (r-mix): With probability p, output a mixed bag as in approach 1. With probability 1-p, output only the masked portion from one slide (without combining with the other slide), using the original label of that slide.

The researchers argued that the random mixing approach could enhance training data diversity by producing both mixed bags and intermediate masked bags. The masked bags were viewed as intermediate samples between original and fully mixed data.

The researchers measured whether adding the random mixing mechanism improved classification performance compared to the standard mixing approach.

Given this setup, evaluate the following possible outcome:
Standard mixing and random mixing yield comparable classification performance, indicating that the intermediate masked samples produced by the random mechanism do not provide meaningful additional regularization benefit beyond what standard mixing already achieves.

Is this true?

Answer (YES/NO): NO